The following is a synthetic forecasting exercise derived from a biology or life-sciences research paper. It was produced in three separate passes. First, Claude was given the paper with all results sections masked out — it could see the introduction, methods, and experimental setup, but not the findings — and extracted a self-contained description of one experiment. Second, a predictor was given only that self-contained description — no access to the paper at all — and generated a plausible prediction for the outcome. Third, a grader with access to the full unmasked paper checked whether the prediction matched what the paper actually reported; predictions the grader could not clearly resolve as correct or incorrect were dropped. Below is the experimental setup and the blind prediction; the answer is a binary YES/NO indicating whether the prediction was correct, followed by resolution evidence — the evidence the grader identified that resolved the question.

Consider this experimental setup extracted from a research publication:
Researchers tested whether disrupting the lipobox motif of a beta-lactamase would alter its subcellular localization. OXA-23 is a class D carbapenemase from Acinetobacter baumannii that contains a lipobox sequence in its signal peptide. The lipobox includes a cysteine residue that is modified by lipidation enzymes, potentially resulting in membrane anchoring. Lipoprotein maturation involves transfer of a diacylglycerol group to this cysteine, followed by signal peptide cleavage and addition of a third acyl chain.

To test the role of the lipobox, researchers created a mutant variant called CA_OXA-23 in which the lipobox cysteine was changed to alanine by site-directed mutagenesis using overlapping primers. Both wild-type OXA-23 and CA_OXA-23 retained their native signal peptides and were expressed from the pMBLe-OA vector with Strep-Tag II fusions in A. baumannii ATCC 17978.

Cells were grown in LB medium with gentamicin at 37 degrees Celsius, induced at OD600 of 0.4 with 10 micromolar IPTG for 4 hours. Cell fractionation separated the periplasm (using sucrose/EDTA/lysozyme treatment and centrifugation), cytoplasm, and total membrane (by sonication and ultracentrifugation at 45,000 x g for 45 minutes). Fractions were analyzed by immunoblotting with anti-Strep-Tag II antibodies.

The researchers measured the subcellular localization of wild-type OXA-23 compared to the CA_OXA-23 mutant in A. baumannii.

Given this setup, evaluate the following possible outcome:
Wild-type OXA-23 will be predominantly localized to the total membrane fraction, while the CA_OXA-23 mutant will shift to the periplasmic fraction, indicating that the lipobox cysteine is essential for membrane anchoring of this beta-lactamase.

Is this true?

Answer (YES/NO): YES